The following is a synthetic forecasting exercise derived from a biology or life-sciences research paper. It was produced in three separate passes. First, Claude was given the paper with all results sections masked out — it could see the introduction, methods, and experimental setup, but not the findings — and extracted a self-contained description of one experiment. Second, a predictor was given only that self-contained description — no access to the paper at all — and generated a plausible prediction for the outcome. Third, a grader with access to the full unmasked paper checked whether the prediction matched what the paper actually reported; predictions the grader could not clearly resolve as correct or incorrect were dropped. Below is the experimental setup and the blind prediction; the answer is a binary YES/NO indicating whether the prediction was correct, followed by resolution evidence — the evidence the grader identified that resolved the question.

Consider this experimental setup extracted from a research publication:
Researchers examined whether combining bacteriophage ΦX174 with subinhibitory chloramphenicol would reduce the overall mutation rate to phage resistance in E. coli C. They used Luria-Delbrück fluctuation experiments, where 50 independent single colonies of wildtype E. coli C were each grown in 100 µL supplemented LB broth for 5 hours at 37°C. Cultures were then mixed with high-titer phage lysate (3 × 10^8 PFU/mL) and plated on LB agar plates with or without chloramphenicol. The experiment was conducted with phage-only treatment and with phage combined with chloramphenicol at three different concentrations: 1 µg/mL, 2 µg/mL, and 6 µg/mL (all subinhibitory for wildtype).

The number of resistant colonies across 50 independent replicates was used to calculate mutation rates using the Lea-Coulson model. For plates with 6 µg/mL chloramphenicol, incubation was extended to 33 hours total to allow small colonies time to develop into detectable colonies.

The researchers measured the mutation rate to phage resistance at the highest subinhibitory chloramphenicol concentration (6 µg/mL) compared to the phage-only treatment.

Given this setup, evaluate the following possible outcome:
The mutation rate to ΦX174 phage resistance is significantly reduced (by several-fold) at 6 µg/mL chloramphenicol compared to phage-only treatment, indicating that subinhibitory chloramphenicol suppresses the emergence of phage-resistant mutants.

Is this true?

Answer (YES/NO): NO